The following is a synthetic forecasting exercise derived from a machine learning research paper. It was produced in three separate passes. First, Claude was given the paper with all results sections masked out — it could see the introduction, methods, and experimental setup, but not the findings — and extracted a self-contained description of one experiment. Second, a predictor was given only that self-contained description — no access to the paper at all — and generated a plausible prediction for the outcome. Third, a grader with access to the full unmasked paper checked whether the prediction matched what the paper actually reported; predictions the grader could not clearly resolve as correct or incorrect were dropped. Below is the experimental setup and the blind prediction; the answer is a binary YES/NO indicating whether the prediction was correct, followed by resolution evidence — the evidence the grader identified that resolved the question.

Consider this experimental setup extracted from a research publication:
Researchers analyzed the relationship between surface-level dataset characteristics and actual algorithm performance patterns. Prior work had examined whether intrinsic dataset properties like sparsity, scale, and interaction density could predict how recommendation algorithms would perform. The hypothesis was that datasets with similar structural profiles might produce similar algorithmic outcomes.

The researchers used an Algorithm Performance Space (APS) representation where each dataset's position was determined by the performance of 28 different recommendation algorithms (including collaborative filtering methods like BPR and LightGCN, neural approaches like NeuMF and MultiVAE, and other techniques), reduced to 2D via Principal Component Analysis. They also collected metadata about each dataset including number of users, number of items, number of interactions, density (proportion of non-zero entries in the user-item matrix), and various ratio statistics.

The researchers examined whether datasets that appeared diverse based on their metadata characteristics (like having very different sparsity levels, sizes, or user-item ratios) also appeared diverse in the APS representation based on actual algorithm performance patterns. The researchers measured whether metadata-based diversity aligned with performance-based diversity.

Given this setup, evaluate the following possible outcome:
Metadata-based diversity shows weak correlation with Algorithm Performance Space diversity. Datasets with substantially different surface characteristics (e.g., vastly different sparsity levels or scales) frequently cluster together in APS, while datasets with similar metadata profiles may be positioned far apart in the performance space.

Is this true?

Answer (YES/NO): YES